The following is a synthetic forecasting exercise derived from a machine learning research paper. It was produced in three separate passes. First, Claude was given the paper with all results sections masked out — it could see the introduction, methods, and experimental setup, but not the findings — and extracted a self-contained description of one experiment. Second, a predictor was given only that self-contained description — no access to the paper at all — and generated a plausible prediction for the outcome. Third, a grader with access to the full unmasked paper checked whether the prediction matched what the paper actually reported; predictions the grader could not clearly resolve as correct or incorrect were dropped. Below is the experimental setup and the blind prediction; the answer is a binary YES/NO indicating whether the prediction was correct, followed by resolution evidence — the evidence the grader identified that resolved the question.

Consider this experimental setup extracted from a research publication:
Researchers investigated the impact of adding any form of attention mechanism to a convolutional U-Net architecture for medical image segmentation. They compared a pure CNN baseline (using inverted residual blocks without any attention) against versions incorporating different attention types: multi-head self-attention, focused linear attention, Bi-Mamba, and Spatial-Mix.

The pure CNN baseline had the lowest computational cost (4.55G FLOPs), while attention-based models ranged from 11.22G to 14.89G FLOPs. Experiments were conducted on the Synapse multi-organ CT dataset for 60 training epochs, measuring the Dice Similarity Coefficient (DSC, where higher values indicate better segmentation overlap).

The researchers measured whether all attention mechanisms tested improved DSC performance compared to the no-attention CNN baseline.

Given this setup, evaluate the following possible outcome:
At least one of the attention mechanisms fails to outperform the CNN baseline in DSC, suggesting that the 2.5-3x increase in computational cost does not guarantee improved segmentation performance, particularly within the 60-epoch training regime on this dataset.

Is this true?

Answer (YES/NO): YES